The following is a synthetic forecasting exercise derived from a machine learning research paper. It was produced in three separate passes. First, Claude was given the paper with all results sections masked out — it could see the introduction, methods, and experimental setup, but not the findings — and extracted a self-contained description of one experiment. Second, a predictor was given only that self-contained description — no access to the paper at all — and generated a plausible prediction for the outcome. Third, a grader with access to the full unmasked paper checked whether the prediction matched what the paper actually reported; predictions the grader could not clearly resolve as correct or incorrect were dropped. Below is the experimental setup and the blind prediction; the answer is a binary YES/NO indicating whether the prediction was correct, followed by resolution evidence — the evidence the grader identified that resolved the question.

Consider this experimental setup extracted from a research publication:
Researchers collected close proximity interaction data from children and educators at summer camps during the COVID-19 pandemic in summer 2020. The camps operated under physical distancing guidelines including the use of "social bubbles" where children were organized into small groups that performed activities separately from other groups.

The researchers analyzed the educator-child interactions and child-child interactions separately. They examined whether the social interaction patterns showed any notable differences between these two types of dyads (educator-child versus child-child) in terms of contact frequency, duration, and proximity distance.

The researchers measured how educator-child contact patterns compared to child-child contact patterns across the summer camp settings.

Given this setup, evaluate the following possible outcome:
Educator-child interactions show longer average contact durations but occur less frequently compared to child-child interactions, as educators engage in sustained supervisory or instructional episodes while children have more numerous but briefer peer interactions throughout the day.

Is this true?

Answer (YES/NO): NO